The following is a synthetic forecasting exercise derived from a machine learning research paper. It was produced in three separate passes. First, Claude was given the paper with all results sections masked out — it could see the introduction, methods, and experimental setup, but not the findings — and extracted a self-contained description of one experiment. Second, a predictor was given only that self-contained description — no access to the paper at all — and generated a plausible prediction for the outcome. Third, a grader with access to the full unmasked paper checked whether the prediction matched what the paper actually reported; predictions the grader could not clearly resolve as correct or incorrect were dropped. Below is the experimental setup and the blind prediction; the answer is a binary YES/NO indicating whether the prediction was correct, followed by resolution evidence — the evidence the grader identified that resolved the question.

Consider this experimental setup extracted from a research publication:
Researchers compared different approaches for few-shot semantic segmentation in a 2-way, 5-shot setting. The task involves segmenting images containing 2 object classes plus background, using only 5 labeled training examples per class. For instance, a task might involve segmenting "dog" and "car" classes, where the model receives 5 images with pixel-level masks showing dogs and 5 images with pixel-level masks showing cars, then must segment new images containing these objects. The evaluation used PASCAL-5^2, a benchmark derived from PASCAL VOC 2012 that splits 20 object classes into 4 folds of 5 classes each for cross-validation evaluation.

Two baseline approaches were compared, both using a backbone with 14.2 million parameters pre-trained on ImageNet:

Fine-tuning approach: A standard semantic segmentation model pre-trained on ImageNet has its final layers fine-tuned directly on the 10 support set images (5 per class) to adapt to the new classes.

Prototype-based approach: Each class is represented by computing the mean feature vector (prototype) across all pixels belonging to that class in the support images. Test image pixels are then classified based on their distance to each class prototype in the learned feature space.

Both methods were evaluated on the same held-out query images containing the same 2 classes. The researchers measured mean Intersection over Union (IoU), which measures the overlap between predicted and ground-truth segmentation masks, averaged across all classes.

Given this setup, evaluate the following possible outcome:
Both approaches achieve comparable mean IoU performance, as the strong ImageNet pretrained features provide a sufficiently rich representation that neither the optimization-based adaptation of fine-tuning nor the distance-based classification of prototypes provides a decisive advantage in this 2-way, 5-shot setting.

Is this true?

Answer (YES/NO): NO